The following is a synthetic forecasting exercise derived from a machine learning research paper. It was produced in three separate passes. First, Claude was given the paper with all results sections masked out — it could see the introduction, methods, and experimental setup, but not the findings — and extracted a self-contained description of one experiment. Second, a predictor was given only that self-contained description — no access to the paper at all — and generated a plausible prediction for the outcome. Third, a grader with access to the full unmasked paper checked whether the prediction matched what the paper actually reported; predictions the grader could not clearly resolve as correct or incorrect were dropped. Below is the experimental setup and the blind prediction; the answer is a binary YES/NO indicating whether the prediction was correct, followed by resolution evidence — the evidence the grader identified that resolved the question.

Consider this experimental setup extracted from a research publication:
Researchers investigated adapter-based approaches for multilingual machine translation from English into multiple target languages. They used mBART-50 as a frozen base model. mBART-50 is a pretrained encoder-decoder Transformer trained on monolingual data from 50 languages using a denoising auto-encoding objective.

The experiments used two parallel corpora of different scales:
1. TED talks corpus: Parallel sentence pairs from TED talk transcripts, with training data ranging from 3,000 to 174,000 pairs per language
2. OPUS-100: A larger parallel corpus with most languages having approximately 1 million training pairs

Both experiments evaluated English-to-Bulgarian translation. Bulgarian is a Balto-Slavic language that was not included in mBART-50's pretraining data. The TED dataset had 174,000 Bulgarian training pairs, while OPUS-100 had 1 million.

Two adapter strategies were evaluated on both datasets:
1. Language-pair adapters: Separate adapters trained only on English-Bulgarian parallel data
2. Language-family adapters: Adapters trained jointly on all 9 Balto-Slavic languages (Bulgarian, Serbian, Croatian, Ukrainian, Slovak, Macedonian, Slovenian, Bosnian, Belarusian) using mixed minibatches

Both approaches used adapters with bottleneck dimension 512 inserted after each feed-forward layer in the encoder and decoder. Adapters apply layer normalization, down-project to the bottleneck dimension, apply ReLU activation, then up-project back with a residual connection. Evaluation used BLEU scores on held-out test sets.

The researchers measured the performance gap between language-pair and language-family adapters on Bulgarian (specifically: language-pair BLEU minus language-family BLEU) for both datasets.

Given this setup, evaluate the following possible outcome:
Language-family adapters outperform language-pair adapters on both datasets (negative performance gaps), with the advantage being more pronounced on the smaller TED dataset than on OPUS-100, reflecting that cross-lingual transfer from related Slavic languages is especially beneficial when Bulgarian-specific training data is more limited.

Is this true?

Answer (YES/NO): NO